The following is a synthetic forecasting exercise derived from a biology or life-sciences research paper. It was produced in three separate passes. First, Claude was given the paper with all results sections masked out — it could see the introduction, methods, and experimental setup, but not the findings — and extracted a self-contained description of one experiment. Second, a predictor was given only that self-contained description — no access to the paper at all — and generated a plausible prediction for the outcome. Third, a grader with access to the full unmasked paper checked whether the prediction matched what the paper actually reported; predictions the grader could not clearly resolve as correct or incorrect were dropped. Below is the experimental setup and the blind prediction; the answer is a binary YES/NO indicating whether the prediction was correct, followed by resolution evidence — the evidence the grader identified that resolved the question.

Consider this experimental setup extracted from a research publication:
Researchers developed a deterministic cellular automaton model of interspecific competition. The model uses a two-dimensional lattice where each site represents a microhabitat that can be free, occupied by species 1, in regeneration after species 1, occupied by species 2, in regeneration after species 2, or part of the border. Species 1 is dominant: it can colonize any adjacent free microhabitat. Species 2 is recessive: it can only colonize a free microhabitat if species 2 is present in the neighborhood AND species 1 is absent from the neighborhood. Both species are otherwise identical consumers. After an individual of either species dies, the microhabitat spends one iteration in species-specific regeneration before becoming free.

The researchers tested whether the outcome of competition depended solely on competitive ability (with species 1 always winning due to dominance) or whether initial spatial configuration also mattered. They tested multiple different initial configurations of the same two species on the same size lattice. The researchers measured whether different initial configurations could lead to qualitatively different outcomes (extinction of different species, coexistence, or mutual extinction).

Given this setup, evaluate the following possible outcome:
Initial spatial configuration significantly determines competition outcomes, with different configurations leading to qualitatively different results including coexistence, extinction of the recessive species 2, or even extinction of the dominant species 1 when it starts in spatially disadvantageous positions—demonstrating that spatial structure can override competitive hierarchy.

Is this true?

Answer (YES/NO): YES